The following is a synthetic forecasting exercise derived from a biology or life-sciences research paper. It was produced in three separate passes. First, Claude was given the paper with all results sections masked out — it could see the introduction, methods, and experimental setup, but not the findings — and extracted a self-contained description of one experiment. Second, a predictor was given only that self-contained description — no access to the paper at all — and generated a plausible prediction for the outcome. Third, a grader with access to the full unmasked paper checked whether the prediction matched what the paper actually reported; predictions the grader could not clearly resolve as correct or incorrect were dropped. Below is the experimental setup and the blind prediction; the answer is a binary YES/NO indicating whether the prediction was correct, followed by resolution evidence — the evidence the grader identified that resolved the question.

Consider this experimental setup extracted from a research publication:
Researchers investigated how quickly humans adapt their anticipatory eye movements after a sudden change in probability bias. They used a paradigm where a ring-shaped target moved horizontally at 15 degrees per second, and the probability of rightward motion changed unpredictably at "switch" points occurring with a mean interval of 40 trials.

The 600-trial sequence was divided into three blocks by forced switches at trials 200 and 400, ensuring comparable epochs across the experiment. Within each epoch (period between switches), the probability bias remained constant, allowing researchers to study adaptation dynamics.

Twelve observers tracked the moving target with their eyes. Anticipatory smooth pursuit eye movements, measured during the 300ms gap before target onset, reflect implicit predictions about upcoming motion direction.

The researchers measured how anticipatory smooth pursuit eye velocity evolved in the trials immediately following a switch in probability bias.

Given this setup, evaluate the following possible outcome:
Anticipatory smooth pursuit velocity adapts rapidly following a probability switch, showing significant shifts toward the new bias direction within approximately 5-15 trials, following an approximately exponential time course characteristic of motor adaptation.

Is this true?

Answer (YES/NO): YES